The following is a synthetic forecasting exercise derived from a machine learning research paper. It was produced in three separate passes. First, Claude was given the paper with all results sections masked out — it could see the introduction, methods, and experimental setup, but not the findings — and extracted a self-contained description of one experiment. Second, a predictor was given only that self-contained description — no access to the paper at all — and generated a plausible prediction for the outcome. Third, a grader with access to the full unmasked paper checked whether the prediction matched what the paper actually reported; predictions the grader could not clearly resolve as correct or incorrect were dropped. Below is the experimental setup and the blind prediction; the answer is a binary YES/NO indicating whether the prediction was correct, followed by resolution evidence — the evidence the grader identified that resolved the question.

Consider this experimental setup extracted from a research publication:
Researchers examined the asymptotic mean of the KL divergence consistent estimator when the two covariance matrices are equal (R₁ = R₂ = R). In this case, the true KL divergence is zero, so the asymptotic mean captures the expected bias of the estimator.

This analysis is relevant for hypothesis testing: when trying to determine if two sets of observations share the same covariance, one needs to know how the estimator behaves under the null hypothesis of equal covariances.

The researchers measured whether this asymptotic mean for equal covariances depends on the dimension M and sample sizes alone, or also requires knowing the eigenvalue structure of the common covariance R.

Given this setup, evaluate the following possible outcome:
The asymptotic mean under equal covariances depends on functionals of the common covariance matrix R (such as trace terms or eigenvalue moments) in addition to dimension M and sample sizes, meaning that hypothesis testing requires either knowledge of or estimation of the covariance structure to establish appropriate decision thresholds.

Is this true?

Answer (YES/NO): NO